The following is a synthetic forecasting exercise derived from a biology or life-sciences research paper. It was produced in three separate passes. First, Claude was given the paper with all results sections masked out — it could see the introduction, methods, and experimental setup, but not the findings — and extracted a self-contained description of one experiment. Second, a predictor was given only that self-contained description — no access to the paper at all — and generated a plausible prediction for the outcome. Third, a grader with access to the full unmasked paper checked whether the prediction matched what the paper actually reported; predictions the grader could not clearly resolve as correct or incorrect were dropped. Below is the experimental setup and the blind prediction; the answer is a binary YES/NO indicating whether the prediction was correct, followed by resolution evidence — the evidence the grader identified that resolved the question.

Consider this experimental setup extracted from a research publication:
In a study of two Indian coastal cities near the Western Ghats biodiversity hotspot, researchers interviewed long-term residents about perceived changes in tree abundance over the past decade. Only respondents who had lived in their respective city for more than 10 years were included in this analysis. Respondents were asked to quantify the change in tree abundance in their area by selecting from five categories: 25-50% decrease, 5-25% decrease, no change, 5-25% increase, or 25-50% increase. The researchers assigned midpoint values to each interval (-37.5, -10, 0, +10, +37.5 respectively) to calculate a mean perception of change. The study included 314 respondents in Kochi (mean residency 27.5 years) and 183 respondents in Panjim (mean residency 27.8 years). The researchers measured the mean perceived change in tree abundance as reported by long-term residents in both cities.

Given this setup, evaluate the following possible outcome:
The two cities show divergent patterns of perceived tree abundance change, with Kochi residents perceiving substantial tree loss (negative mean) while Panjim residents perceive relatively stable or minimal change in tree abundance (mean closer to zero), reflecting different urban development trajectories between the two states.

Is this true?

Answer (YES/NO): NO